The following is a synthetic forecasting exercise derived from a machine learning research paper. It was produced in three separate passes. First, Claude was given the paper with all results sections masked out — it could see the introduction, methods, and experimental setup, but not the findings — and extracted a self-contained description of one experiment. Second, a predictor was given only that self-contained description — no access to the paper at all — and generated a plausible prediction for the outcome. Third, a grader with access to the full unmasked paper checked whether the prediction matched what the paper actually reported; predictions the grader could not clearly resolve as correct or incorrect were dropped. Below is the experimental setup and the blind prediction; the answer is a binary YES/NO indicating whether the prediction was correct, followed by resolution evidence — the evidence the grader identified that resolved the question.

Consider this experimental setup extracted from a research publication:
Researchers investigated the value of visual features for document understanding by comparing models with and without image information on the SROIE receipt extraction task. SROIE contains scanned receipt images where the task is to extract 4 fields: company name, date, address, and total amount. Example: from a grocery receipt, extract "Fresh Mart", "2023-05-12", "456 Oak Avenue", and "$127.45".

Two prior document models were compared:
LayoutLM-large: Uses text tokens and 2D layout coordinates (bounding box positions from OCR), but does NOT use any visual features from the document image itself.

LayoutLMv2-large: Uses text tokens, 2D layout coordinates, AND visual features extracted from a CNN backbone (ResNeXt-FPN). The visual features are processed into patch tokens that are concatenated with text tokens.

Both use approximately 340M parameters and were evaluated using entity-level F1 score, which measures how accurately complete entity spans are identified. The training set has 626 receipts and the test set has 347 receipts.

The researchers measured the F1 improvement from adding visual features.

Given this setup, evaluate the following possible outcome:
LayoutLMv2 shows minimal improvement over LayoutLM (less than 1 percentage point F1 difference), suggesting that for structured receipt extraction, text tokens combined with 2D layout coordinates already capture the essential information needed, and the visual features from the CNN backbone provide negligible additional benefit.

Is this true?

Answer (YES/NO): NO